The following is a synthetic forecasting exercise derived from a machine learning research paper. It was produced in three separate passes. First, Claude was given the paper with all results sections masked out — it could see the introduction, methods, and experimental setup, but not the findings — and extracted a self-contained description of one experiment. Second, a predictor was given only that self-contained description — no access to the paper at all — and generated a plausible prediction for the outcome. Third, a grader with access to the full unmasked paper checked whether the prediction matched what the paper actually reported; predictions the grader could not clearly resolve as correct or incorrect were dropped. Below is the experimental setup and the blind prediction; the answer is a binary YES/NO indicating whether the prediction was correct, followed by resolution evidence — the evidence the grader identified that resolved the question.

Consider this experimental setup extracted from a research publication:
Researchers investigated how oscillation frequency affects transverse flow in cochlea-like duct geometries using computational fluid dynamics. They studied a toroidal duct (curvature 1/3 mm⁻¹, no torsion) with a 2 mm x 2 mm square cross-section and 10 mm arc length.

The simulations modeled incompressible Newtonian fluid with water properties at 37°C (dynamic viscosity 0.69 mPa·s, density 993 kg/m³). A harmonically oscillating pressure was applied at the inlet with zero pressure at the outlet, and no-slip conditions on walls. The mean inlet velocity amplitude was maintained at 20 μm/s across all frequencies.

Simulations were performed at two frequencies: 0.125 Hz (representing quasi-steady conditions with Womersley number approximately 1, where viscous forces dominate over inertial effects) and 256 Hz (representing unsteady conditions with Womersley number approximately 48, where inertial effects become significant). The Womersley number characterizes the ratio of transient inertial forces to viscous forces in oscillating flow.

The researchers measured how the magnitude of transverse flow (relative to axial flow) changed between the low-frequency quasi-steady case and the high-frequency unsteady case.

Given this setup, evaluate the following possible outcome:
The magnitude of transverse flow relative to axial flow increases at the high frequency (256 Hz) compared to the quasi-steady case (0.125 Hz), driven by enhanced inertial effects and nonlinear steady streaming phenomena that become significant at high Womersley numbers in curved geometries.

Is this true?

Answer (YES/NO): NO